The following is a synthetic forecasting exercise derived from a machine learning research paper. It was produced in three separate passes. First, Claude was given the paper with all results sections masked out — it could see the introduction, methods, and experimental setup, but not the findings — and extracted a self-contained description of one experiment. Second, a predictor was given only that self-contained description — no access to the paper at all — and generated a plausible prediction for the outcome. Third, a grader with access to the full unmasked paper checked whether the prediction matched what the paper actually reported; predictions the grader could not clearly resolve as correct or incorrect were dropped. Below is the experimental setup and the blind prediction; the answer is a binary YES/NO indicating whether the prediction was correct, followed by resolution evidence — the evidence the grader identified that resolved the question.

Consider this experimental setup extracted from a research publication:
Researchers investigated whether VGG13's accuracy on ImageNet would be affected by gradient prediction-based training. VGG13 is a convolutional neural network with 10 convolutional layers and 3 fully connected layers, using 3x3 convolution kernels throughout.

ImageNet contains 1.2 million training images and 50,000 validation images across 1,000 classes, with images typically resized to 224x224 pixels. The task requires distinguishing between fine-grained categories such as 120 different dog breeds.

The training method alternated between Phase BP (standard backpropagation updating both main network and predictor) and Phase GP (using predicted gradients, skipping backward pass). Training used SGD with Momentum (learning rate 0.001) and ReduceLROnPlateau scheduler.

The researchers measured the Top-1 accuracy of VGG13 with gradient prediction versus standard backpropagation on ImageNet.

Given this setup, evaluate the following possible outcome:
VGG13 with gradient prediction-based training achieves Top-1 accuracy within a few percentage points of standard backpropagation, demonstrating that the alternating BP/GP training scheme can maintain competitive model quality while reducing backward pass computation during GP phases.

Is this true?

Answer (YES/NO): YES